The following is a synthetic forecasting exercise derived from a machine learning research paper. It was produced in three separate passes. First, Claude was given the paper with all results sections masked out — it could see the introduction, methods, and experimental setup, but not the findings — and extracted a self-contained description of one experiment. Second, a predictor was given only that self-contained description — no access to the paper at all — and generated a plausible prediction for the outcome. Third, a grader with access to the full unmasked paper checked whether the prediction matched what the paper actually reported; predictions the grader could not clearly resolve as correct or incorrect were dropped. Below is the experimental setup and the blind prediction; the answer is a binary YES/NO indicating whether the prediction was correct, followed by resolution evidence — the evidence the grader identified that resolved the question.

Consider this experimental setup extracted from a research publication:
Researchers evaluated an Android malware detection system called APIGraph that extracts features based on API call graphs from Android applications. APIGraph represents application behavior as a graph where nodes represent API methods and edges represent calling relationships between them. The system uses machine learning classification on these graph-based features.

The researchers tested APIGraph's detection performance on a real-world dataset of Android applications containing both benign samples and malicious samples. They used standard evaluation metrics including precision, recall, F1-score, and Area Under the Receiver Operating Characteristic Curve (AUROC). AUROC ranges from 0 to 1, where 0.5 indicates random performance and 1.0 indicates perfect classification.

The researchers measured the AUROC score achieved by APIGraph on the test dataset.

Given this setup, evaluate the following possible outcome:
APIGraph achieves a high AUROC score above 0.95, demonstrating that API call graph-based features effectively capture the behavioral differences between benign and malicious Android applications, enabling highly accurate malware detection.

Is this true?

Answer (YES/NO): NO